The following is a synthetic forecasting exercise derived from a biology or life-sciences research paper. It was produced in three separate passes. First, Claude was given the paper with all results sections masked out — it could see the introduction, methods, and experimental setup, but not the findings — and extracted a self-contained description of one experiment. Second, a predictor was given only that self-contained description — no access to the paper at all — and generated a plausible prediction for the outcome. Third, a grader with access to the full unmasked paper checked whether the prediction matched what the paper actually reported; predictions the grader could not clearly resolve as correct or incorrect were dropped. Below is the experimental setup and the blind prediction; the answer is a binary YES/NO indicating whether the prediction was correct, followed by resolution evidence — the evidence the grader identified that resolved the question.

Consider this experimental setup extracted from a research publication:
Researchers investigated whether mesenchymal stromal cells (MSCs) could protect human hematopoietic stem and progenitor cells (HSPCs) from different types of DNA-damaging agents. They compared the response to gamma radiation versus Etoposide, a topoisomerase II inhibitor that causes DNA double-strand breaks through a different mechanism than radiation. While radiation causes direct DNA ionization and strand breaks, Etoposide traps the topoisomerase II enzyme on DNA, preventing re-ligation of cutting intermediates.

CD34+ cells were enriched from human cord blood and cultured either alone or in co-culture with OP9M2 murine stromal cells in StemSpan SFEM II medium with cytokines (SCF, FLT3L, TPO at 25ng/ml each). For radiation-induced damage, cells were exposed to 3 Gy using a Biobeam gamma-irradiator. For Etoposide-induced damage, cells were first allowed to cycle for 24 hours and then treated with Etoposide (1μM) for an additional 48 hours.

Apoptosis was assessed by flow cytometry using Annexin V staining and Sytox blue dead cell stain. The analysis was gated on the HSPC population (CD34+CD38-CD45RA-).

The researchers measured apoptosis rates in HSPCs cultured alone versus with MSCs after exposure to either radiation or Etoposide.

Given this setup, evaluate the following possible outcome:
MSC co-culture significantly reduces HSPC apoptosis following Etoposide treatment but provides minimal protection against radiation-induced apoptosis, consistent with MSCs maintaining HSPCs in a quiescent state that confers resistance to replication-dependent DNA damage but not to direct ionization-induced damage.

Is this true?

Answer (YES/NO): NO